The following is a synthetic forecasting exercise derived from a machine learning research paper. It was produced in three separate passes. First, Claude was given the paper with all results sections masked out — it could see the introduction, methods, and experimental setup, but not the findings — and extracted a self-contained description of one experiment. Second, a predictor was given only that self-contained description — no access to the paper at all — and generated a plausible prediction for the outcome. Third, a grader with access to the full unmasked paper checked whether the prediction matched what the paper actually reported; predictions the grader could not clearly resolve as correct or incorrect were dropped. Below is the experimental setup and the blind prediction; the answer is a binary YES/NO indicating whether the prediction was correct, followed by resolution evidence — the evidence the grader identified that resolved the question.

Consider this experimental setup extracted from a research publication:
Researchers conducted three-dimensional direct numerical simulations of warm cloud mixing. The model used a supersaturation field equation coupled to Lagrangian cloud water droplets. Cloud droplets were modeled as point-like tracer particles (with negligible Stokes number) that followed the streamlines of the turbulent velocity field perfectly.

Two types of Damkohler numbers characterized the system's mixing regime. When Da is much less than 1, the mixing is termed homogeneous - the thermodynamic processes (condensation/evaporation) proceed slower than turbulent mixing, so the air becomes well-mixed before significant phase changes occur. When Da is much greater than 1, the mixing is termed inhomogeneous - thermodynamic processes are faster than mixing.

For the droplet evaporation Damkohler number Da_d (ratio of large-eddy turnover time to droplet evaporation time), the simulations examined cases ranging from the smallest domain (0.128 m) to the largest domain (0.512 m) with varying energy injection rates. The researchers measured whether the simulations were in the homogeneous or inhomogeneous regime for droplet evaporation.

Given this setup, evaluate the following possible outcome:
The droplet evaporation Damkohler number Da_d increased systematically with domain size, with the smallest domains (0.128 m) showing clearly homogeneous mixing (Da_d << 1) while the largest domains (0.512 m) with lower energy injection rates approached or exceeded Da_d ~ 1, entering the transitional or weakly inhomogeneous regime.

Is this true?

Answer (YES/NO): NO